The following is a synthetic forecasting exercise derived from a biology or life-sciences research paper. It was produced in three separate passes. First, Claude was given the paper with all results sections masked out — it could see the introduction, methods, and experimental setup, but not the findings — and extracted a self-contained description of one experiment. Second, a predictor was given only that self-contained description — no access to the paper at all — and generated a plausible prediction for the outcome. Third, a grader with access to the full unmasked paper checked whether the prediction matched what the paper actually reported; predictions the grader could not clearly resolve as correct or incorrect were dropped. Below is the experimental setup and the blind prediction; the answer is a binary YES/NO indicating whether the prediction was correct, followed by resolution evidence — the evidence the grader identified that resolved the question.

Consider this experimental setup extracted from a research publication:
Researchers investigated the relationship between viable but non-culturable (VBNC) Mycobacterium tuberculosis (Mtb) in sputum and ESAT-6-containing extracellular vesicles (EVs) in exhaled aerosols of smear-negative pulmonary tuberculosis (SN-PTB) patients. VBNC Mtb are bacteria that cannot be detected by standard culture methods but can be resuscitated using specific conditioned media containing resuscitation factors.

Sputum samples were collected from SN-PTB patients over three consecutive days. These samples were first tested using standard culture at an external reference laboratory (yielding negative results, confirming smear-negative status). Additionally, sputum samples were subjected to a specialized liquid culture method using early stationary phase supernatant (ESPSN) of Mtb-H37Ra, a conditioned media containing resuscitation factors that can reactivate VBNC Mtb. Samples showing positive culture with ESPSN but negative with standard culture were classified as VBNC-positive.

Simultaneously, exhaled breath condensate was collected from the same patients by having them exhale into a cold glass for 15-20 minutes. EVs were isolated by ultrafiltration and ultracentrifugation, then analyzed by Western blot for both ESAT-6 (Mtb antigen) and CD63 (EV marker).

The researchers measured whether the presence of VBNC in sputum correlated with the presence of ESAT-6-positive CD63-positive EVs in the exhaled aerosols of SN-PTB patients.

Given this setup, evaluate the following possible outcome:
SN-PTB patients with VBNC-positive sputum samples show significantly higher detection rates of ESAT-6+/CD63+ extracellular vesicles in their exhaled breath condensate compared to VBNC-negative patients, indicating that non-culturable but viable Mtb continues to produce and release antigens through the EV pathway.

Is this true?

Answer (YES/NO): YES